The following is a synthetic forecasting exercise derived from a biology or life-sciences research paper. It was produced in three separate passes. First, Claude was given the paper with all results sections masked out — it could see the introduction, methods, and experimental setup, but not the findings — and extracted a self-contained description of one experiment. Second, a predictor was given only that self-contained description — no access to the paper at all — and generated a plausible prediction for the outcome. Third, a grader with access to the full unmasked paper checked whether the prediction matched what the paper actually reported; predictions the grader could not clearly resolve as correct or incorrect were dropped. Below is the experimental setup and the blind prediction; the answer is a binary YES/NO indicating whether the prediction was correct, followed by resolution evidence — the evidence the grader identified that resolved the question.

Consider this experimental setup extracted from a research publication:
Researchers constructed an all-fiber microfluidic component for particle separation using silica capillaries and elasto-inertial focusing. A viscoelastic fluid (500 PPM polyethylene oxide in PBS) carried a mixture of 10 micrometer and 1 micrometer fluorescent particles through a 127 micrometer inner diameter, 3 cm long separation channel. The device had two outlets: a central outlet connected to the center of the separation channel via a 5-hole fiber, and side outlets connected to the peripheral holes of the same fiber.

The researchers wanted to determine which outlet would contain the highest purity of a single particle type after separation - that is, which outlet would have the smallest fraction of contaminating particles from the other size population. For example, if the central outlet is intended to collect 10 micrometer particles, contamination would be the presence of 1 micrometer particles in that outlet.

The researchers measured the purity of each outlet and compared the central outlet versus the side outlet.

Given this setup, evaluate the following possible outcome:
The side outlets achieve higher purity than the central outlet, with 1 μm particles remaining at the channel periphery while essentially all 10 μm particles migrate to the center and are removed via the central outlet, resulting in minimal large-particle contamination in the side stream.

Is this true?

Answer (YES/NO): YES